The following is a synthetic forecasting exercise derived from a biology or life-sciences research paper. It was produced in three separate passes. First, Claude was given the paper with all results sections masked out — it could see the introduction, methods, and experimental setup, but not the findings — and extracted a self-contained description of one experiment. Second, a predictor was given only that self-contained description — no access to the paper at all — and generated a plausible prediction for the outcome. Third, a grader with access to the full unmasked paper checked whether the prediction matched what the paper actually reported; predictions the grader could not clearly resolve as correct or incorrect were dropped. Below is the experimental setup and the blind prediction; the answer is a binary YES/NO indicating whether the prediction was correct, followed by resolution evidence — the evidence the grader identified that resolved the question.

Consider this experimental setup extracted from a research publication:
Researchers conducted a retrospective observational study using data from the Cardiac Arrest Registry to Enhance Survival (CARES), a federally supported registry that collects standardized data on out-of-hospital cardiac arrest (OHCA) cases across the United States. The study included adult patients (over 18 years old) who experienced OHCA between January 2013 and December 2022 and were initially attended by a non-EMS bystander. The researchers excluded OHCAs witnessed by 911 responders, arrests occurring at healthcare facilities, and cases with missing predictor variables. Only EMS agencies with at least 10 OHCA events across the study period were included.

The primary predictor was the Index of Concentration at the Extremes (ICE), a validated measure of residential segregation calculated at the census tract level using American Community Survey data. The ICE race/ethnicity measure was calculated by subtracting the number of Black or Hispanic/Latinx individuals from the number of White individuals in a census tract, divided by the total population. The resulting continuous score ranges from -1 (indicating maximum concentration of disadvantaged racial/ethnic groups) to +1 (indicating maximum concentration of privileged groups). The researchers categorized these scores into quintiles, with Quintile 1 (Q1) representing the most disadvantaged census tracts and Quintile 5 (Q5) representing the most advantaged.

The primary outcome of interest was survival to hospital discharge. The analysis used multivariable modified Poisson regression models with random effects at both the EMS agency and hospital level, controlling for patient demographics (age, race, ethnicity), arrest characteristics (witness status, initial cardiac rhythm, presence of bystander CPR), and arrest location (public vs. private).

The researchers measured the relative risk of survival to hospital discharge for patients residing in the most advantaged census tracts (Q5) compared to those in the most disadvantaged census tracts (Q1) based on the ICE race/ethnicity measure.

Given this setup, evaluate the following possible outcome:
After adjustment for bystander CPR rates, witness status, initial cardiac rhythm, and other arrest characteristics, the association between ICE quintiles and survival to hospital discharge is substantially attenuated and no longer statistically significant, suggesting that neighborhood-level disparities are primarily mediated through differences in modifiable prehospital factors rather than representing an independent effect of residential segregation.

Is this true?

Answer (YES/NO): NO